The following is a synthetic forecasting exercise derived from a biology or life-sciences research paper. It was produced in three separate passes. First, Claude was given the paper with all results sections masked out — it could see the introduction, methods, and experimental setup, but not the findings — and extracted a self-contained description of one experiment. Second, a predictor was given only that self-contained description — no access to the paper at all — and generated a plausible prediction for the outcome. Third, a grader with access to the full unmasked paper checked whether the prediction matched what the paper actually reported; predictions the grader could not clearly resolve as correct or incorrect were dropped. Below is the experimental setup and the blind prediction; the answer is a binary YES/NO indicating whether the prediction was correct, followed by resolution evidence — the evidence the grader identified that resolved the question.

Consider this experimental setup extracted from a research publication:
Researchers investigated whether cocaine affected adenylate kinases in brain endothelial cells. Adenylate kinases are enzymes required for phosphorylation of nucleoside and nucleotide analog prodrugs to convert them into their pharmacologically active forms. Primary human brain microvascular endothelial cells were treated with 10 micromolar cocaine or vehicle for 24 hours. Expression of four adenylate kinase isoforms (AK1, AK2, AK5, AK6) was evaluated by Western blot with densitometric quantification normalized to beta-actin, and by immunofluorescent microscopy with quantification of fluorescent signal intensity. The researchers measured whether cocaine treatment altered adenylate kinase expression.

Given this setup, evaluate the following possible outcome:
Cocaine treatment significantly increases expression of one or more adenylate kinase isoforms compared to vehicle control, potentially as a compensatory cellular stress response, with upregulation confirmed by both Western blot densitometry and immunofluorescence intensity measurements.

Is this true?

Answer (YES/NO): NO